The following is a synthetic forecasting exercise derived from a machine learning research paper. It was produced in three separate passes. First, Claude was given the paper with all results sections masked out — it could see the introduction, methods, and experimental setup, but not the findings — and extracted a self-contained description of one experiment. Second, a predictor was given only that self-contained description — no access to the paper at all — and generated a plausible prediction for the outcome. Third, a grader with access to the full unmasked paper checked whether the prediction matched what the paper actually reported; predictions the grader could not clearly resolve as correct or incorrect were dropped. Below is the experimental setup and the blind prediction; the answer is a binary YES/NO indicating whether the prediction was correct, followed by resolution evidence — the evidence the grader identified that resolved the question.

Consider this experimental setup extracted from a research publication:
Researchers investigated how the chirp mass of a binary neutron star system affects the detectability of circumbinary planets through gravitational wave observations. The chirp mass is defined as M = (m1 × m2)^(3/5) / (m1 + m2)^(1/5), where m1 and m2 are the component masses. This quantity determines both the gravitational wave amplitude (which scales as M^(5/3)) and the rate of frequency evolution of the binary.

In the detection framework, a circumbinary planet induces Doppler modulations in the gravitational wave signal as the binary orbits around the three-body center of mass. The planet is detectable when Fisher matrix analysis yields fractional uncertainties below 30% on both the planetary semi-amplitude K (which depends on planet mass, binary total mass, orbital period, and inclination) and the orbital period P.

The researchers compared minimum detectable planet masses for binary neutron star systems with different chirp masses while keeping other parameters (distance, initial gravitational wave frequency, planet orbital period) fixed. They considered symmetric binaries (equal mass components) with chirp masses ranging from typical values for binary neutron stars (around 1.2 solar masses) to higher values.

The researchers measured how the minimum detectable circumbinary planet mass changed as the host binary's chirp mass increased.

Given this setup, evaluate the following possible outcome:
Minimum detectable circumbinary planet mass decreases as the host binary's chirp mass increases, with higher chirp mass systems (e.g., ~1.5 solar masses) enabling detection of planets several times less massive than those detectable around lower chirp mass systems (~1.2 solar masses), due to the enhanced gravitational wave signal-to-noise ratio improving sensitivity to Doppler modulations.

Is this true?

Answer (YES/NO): YES